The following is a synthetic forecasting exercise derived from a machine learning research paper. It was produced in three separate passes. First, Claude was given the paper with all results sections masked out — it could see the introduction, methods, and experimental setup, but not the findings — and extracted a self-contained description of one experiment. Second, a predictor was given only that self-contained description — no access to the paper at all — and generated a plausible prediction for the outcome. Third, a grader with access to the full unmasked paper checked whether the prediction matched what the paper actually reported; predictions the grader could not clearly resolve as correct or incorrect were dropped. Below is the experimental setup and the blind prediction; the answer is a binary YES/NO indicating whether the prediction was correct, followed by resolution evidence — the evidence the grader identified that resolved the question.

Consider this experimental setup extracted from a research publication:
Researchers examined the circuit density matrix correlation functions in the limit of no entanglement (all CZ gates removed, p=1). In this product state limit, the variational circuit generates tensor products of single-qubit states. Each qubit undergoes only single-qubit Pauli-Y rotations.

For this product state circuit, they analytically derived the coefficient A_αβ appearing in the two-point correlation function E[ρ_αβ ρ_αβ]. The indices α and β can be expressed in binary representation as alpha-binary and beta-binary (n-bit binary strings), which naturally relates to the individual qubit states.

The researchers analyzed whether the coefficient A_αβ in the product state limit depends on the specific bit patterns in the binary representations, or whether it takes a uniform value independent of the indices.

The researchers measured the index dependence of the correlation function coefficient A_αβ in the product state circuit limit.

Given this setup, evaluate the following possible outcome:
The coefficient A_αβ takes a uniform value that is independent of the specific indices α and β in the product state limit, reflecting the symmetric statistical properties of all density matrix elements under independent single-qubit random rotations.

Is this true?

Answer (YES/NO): NO